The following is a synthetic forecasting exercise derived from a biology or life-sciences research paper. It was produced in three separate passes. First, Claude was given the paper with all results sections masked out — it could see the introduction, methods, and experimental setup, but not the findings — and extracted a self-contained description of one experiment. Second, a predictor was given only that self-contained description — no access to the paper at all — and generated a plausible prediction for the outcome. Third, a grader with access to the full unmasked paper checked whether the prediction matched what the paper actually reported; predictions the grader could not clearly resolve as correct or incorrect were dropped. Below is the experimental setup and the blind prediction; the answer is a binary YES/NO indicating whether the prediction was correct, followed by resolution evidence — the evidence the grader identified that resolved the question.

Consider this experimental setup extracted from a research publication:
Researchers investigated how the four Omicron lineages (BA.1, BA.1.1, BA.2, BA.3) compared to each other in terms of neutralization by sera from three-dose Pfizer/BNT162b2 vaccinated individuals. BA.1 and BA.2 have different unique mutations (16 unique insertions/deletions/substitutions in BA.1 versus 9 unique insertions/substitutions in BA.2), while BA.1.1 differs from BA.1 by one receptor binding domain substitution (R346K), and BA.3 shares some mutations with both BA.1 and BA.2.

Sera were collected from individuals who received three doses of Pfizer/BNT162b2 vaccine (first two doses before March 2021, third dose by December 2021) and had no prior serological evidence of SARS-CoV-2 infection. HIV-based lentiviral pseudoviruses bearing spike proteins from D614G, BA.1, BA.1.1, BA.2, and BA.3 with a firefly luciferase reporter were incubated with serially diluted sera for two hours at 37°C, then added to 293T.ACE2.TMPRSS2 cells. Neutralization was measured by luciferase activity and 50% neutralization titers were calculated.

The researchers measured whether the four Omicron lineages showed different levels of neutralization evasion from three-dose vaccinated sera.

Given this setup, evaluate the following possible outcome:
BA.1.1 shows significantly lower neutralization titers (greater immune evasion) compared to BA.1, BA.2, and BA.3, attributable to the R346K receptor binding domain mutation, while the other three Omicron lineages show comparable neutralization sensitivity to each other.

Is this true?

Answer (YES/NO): NO